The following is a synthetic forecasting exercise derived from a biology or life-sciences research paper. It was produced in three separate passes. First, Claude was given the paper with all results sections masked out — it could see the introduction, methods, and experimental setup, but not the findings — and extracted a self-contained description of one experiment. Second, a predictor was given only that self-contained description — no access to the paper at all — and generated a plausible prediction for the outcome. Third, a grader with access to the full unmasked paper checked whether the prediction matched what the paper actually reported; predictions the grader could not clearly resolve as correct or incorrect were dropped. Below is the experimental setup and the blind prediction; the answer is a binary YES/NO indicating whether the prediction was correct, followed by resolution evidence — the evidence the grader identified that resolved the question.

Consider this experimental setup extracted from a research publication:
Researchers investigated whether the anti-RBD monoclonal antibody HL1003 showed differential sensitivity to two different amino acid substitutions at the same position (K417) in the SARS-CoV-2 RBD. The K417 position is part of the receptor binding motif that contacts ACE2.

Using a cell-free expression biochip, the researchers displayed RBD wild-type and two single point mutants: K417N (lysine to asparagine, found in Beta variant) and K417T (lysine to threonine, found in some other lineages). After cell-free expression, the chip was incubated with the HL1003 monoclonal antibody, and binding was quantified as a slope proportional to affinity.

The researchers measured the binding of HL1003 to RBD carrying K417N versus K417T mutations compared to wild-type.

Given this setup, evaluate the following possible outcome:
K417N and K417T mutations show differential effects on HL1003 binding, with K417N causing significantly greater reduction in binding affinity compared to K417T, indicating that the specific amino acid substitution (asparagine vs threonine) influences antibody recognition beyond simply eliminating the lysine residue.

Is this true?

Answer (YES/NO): NO